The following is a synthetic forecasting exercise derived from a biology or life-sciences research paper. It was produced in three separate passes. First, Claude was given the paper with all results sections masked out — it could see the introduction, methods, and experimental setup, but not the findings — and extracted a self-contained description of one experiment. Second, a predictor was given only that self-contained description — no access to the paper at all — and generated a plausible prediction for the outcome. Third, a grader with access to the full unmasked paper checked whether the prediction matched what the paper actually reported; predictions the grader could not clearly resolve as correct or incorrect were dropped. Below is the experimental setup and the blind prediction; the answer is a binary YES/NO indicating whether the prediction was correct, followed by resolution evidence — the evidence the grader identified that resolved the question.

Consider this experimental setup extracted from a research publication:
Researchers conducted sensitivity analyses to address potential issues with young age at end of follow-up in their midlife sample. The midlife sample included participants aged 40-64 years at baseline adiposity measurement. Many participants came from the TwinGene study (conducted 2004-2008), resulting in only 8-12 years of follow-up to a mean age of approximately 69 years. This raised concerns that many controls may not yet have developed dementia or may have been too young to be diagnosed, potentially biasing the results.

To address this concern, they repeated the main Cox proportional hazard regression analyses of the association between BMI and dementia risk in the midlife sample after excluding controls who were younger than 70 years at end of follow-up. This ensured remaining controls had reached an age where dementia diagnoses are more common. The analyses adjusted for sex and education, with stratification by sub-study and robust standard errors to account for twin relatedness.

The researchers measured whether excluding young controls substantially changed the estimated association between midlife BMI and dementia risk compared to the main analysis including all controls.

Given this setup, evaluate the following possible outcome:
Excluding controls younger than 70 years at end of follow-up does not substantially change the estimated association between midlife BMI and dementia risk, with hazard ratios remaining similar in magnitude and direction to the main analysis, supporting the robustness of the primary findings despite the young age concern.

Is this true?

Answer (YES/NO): YES